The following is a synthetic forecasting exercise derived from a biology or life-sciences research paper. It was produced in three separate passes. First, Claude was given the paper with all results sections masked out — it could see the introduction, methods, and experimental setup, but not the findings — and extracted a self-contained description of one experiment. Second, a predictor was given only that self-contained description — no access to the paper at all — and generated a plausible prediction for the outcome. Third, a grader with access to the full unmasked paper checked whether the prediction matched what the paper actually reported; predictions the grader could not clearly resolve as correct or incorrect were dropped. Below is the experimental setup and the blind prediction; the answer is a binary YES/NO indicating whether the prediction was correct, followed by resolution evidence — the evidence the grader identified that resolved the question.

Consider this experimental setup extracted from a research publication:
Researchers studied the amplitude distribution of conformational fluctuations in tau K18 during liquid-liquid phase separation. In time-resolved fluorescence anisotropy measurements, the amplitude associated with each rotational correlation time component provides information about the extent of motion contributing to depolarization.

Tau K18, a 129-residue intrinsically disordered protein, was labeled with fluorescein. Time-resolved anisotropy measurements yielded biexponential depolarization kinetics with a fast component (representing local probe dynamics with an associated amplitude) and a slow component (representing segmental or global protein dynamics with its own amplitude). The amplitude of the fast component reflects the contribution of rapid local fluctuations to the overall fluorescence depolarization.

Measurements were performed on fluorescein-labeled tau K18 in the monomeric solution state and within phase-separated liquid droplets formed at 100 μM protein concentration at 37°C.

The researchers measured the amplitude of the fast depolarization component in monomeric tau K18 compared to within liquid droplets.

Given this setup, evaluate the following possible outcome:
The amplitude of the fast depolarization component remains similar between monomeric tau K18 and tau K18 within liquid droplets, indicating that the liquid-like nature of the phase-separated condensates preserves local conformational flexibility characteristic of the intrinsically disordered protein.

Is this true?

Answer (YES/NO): NO